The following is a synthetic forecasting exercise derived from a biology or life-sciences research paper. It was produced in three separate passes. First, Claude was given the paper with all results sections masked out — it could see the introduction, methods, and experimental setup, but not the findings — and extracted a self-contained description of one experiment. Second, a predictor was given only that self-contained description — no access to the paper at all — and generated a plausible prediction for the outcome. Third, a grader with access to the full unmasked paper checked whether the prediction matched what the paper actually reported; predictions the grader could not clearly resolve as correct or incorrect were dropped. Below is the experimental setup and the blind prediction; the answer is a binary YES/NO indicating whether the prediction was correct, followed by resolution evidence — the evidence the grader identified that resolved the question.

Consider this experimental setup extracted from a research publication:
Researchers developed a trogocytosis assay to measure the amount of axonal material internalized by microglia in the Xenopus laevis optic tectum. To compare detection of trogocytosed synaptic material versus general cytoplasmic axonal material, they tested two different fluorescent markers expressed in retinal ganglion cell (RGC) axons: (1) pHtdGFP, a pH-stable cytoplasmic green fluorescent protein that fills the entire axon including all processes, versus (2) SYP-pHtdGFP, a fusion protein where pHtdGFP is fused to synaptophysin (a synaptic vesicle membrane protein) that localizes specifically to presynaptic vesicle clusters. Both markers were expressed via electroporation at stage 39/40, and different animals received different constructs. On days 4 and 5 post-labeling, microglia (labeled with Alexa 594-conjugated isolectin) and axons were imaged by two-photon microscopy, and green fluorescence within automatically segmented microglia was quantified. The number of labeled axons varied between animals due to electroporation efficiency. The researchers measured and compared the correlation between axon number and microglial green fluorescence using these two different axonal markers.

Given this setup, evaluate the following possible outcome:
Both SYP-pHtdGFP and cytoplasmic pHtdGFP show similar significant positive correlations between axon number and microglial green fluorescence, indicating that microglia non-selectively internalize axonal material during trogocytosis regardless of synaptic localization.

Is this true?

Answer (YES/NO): NO